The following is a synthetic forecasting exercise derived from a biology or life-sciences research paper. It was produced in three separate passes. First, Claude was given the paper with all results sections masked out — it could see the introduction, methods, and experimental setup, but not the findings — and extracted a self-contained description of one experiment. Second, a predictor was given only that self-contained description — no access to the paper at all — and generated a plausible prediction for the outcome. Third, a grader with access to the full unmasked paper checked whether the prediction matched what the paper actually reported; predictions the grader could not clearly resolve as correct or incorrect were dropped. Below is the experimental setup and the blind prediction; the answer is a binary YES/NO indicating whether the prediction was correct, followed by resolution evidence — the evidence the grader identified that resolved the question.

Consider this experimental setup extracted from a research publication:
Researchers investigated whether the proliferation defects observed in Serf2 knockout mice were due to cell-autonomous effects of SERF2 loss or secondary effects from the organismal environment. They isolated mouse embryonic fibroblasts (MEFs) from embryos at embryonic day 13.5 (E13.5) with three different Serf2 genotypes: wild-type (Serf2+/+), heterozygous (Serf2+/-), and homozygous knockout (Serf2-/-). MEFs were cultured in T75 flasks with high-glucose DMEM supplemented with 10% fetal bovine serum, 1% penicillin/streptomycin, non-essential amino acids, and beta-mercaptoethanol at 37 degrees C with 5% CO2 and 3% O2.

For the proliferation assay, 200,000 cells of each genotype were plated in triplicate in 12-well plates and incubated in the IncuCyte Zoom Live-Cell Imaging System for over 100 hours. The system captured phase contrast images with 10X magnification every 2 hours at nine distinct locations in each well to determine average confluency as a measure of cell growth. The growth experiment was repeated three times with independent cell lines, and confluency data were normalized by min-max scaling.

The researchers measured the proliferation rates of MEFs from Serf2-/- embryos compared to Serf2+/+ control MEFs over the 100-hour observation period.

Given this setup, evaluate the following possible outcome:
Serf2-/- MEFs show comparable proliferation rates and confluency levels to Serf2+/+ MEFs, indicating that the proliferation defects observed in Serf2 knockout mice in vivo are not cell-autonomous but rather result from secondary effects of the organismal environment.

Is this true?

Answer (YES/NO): NO